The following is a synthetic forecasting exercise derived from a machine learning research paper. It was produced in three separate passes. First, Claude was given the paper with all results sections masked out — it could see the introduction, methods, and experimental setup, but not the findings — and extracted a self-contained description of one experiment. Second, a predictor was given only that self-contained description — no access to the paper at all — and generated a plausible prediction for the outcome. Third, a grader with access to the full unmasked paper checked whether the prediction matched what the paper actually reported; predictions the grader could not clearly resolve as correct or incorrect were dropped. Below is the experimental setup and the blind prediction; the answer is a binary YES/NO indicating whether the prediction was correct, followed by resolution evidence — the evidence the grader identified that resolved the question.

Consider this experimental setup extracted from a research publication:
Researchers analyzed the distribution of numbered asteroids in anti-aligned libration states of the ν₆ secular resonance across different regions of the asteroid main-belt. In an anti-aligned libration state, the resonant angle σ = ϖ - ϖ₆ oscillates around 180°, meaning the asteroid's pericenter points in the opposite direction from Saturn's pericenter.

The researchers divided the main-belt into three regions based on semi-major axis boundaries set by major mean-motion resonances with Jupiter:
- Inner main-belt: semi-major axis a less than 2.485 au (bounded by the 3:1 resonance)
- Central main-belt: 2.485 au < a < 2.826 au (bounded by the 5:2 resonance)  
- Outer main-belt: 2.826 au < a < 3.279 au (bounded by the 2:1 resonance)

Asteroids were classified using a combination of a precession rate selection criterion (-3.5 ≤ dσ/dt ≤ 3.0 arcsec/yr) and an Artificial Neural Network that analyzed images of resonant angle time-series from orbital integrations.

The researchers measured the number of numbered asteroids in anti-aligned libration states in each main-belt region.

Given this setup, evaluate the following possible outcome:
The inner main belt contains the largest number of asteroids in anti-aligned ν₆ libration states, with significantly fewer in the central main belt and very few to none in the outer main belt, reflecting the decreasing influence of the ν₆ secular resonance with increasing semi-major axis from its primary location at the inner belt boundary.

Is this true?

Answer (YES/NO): NO